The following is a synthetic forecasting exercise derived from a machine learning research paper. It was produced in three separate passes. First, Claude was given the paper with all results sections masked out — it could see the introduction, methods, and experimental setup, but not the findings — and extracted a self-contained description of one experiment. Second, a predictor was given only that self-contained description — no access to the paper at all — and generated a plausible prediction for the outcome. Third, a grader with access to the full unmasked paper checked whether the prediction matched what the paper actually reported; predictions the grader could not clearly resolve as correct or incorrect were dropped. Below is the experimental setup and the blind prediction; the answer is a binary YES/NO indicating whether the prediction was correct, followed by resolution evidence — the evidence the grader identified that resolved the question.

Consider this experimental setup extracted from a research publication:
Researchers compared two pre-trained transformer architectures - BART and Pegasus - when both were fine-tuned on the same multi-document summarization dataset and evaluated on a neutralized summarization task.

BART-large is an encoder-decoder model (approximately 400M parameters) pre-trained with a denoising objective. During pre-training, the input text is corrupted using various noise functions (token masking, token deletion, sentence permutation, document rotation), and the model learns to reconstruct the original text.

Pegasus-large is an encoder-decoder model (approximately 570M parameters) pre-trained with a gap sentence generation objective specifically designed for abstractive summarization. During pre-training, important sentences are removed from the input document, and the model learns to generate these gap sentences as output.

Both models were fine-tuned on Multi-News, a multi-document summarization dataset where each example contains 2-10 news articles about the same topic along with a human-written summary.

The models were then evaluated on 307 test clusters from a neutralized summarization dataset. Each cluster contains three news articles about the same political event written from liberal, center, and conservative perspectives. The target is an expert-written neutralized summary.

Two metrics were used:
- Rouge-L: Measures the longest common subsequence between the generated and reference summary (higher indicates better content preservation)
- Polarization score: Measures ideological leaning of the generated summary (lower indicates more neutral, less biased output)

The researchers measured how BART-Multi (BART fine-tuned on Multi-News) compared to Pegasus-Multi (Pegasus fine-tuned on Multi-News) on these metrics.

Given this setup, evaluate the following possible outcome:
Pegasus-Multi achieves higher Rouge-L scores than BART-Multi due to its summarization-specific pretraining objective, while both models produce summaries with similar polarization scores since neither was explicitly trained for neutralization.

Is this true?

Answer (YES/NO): NO